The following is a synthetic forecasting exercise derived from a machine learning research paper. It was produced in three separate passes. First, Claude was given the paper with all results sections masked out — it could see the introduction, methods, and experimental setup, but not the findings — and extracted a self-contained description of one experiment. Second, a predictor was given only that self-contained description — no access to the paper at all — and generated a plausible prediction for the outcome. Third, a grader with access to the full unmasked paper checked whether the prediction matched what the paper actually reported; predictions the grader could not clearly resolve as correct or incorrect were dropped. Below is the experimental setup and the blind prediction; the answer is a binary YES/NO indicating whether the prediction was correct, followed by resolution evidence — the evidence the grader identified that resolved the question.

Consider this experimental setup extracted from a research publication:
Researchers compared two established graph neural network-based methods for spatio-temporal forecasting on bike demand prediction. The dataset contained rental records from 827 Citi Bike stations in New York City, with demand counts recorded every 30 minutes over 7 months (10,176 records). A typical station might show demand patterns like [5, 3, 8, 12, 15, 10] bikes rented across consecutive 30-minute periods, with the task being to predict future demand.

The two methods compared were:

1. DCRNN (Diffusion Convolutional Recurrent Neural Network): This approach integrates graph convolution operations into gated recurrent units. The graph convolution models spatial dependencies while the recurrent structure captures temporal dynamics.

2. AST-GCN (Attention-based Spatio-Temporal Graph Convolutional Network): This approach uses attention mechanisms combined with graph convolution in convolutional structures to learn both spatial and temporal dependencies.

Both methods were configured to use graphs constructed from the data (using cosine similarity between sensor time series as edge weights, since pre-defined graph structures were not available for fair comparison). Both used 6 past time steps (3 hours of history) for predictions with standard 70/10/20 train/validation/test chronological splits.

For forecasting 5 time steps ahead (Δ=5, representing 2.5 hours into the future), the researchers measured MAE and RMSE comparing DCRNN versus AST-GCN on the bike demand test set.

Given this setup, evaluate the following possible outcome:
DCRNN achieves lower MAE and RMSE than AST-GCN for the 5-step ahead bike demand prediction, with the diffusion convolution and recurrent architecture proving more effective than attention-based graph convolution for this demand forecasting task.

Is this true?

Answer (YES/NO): YES